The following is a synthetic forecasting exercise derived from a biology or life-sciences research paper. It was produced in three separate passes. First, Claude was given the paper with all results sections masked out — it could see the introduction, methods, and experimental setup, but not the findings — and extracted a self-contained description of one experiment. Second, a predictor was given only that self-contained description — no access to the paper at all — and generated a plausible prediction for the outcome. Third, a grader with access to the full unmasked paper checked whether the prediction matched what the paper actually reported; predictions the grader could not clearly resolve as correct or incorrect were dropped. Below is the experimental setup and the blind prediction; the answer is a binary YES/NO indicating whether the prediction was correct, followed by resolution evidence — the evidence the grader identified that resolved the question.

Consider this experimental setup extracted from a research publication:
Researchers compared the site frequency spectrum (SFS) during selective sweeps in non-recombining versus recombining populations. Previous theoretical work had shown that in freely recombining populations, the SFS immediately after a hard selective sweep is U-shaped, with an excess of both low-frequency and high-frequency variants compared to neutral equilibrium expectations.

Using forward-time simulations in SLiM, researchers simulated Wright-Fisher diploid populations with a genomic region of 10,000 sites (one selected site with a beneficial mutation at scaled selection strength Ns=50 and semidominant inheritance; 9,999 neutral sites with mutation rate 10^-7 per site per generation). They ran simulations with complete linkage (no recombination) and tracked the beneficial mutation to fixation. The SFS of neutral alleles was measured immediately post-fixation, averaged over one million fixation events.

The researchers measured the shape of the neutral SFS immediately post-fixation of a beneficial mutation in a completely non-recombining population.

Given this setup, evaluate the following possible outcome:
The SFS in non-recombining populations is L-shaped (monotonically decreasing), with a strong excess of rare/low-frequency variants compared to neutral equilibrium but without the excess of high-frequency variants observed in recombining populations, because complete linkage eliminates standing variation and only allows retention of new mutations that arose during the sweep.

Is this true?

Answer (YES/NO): YES